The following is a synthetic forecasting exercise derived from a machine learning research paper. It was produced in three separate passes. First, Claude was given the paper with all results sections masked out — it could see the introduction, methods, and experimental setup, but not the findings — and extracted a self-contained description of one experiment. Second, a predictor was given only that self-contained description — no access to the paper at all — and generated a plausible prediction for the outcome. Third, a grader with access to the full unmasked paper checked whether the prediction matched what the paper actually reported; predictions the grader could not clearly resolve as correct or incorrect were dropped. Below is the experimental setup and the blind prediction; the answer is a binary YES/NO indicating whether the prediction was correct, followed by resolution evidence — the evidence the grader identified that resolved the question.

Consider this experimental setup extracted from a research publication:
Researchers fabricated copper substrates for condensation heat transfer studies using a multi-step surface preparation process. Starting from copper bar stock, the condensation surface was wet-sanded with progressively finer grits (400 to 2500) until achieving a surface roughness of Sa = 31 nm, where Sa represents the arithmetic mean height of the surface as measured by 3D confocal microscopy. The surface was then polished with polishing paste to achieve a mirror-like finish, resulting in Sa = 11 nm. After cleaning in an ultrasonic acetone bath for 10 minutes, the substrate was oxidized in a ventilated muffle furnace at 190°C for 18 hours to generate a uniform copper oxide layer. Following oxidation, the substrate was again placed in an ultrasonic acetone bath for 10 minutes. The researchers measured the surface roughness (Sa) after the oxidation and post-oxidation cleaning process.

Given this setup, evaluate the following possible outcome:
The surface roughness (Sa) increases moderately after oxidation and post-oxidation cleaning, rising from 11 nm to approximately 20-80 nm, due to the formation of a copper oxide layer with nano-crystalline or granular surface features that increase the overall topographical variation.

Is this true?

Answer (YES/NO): NO